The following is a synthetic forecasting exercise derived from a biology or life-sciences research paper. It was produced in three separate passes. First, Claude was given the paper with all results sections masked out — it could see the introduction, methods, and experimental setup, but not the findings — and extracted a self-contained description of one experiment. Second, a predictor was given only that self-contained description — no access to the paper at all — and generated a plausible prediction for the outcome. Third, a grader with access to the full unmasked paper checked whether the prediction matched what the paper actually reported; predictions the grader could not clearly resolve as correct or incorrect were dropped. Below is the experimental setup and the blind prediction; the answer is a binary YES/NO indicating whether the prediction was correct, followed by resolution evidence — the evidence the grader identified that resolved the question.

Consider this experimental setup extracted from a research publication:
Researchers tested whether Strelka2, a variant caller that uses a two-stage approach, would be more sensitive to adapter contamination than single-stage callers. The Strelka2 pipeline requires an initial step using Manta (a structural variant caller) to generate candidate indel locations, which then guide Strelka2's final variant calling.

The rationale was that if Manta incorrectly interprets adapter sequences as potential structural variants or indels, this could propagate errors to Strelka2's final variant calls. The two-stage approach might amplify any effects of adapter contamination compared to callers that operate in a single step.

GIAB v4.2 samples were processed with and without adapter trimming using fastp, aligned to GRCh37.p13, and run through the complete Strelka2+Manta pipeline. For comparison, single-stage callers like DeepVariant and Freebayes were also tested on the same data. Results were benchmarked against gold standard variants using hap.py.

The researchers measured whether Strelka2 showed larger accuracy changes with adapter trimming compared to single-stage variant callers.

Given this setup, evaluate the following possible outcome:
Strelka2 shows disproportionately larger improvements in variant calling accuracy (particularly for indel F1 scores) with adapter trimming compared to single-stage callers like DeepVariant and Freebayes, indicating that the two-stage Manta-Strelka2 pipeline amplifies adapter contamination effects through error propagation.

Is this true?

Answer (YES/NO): NO